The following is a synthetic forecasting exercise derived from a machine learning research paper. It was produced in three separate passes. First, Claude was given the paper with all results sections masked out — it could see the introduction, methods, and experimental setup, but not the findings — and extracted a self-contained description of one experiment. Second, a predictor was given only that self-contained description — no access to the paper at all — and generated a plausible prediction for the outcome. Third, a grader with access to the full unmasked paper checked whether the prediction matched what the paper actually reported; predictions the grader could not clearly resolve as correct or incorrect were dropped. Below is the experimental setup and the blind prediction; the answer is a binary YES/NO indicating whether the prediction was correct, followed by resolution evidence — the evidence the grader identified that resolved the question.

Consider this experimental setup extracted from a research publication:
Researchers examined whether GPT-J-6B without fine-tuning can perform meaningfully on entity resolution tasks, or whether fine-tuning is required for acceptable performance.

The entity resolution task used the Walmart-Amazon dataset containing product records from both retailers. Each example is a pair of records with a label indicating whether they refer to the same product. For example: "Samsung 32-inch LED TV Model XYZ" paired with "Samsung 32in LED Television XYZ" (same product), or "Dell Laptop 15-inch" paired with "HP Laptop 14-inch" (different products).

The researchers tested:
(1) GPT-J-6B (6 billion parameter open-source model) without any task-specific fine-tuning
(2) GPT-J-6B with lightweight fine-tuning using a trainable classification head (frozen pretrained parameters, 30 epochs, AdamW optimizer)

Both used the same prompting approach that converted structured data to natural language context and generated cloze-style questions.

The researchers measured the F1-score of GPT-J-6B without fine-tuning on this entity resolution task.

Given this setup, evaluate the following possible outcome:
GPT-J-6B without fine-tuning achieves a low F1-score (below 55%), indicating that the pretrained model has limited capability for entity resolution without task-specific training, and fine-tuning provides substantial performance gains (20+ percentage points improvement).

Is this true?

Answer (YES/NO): YES